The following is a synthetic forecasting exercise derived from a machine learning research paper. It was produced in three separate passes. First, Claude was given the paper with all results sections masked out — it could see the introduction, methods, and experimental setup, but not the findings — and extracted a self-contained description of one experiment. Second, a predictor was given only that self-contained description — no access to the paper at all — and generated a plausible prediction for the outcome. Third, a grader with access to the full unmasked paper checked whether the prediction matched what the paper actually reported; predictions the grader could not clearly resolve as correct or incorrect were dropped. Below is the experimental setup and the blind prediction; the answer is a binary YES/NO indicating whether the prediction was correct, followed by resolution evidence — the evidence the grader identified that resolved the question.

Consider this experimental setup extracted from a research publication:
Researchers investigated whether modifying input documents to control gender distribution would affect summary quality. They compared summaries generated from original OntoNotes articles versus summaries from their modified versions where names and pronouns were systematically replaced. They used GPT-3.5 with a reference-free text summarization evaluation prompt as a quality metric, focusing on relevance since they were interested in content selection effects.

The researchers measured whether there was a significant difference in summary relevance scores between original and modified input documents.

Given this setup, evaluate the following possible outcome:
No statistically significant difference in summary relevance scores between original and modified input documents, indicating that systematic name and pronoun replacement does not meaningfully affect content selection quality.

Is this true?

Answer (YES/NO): YES